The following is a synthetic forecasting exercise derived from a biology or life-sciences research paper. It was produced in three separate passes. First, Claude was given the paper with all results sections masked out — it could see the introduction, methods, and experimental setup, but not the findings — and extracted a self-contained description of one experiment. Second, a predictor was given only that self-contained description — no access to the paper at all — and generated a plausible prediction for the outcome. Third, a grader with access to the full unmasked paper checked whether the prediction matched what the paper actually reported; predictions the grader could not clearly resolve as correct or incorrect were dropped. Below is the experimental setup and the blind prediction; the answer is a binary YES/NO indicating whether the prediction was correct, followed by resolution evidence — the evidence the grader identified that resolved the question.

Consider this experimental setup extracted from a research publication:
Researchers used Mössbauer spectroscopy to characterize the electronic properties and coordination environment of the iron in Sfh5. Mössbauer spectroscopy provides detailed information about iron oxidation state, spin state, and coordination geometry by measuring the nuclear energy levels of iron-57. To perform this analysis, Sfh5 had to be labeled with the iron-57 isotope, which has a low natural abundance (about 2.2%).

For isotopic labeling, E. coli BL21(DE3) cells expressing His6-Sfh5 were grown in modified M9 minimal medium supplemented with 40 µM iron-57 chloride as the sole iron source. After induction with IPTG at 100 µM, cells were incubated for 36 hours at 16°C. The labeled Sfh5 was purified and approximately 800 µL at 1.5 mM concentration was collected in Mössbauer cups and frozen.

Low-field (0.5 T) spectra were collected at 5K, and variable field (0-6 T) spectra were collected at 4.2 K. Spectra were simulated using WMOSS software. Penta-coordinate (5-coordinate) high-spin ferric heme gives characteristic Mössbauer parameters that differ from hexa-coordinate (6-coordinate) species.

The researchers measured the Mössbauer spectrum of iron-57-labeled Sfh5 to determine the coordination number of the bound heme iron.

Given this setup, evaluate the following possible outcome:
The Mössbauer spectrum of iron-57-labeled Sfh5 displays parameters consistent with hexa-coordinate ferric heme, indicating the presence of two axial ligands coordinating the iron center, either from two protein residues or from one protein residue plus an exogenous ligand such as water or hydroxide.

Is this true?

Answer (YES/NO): NO